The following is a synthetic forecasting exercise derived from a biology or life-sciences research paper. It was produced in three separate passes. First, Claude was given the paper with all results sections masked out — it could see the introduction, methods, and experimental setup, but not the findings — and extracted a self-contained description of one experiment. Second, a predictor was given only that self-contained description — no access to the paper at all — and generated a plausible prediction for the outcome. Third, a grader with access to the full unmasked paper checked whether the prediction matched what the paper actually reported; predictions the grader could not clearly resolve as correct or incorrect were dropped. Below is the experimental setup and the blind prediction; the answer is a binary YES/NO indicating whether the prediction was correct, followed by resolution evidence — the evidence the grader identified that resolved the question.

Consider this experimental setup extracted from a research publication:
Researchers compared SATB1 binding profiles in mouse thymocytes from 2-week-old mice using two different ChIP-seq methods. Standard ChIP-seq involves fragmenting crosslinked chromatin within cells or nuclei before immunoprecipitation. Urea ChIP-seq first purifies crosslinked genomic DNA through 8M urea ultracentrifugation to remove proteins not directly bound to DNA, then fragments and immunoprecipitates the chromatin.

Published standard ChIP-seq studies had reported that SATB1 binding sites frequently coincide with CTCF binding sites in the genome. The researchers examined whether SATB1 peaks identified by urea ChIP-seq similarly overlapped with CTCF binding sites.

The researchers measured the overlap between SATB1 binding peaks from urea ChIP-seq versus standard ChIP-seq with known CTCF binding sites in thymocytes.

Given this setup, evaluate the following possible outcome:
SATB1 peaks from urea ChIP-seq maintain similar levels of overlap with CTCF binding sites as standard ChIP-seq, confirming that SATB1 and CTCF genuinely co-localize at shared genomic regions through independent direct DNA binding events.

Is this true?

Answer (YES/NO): NO